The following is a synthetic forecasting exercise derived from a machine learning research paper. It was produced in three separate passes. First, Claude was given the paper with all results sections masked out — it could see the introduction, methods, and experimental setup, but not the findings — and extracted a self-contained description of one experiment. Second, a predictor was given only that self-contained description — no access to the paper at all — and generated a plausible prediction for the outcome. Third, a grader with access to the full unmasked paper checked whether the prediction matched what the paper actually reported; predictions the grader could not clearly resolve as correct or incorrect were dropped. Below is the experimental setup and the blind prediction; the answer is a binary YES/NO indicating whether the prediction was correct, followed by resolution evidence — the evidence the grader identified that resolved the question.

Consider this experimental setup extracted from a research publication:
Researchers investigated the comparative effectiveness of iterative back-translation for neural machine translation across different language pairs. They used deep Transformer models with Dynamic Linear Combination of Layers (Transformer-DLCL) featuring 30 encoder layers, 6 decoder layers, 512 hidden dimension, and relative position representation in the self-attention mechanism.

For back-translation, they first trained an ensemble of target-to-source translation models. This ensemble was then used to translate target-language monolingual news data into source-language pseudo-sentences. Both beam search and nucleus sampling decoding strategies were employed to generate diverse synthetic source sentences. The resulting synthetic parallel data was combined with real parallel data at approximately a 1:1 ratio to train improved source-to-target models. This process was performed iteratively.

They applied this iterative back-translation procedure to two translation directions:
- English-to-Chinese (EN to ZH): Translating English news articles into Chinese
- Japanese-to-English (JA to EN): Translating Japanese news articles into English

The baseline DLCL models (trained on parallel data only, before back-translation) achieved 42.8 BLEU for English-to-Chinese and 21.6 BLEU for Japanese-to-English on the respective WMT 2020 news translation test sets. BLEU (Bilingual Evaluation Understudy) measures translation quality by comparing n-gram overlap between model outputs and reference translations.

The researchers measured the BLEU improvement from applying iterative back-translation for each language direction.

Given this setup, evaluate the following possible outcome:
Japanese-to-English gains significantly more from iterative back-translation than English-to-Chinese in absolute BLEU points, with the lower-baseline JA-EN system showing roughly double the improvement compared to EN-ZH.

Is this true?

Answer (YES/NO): NO